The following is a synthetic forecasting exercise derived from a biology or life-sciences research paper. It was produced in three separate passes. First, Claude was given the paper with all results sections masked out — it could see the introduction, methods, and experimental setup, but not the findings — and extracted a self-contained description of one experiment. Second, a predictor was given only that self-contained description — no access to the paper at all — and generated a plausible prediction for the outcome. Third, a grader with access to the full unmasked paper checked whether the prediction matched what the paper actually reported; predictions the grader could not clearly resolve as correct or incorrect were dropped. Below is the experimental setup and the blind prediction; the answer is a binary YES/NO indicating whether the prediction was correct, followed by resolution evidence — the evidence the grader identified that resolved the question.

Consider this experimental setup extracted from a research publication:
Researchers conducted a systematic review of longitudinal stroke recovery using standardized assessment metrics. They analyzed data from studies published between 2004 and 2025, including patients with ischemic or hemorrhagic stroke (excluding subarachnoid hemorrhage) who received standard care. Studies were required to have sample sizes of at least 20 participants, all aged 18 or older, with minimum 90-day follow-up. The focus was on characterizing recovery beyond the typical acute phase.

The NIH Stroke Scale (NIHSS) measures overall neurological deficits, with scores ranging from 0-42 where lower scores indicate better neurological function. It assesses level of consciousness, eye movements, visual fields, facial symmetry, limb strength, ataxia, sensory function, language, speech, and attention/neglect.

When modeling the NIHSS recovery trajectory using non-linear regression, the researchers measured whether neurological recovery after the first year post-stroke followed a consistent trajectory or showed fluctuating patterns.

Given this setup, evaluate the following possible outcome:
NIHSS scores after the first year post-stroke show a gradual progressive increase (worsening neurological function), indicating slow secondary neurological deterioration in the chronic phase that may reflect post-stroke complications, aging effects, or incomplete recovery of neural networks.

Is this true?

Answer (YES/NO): NO